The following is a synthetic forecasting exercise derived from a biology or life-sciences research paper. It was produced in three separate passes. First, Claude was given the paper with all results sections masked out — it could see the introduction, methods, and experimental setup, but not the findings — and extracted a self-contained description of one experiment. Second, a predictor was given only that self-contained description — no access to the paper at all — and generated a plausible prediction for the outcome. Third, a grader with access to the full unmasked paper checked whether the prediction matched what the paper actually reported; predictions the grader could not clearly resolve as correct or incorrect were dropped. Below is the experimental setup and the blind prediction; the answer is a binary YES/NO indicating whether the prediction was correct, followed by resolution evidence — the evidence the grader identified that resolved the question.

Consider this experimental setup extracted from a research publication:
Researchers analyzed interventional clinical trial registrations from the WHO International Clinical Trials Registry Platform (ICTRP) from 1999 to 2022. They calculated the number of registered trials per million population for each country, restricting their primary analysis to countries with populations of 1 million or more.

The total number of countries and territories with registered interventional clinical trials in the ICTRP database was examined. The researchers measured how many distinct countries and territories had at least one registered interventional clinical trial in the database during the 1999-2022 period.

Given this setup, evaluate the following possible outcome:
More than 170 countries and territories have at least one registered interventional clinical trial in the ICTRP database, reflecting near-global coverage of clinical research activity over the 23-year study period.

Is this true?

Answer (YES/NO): YES